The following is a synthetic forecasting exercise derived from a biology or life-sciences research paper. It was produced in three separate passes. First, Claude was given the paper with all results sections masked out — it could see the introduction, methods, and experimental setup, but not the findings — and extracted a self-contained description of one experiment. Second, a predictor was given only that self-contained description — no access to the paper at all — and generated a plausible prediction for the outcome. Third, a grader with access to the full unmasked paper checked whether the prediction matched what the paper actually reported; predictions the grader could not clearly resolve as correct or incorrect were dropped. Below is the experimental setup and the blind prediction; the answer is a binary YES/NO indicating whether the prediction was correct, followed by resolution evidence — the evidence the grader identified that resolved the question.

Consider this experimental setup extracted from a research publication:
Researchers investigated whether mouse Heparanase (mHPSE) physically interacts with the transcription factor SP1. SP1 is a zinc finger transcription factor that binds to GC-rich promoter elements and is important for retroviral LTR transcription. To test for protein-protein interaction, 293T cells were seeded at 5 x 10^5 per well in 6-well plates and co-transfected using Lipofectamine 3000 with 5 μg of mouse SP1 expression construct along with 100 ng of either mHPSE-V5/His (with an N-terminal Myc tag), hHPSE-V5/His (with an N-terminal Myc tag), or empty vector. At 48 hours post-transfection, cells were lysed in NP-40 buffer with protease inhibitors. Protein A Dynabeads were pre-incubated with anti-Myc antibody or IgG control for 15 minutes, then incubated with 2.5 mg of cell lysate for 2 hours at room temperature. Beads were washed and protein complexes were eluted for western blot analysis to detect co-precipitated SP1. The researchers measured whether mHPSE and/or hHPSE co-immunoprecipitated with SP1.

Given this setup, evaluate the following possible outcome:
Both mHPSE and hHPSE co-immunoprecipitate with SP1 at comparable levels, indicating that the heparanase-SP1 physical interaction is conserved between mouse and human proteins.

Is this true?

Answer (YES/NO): NO